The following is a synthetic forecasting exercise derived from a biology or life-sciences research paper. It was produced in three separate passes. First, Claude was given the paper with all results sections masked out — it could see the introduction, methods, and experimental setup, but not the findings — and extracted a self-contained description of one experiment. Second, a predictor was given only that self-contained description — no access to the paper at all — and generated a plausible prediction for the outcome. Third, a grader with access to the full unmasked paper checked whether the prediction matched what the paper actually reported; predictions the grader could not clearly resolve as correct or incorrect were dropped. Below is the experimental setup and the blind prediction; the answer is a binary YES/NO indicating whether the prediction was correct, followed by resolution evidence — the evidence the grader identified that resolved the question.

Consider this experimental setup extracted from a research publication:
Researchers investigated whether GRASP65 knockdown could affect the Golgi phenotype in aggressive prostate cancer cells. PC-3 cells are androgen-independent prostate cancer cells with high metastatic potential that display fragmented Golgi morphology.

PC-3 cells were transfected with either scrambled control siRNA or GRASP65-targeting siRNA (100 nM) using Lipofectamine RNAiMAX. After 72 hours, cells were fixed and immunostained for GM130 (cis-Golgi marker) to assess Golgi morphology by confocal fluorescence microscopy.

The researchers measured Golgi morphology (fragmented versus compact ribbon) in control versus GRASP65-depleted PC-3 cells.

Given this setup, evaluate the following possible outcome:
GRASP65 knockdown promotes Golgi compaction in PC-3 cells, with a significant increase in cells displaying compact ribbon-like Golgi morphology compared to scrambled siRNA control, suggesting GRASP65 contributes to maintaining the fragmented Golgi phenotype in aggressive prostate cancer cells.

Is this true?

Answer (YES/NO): NO